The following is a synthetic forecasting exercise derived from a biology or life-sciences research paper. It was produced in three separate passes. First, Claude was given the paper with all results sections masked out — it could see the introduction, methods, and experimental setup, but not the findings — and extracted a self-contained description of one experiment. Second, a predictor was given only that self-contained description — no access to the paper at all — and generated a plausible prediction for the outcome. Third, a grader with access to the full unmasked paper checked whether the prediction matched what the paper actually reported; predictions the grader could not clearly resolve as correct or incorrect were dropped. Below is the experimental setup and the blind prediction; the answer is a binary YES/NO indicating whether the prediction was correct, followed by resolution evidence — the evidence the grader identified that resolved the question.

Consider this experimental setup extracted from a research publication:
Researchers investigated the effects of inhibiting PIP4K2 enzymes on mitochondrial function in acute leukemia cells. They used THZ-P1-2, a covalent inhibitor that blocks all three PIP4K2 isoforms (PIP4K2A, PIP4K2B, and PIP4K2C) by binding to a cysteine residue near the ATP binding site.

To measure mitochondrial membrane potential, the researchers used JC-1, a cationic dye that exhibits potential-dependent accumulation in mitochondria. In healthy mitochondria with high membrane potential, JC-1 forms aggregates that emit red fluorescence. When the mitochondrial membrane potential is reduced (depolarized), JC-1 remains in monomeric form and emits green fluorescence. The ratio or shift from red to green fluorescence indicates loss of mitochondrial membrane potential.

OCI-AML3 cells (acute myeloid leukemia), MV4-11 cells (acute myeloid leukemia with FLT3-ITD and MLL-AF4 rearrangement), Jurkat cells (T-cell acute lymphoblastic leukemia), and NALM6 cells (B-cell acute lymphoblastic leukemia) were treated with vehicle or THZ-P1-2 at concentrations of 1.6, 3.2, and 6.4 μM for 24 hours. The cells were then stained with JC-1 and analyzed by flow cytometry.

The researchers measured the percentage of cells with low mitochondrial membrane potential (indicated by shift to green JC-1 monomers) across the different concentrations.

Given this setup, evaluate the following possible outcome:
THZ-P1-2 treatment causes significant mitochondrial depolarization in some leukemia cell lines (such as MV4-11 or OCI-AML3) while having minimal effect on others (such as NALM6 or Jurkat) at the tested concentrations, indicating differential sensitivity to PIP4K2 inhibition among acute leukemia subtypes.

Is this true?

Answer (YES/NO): NO